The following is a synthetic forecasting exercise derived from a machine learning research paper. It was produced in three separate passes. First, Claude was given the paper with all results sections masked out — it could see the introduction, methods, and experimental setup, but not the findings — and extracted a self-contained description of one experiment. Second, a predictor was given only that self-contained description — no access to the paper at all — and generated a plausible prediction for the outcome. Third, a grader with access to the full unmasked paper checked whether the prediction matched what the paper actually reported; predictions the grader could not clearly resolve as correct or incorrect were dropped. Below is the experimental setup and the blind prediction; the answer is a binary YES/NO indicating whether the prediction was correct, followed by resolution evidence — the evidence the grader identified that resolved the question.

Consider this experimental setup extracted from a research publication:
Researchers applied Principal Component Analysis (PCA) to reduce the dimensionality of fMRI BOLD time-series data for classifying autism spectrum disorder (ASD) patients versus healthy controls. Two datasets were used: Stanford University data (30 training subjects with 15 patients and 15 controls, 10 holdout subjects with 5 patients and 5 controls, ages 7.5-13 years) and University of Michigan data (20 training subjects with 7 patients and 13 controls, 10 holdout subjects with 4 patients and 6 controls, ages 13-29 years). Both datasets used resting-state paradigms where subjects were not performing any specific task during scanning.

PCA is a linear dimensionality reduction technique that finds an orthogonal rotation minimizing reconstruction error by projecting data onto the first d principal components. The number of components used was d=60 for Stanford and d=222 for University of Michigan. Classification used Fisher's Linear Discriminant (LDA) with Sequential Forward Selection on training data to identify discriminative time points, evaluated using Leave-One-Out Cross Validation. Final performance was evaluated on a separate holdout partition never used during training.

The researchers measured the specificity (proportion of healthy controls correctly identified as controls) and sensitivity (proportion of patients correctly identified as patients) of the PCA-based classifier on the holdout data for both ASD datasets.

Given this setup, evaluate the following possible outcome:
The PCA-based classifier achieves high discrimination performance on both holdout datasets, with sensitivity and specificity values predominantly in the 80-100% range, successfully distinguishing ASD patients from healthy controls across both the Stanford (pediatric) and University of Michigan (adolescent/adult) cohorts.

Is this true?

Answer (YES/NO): NO